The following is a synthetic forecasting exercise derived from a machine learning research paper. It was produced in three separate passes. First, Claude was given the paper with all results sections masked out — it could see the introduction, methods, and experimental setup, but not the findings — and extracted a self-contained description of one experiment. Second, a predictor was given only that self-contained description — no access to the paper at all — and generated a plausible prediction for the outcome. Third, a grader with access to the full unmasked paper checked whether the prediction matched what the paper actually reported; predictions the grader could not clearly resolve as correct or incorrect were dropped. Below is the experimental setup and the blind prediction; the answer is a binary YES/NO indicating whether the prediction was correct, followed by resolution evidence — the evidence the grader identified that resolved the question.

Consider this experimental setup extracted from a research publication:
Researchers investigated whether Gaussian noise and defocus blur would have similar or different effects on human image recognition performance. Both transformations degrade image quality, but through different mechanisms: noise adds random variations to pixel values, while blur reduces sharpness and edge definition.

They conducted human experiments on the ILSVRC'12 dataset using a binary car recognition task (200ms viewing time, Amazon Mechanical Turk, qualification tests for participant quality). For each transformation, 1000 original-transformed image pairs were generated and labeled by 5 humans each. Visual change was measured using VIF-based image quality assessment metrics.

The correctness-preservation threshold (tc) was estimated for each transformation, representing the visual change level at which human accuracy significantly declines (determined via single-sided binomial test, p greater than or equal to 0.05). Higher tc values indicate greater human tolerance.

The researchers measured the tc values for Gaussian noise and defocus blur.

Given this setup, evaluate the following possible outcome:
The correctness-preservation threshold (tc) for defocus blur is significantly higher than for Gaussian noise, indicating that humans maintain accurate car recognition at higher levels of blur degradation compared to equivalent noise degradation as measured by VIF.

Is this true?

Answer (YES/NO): YES